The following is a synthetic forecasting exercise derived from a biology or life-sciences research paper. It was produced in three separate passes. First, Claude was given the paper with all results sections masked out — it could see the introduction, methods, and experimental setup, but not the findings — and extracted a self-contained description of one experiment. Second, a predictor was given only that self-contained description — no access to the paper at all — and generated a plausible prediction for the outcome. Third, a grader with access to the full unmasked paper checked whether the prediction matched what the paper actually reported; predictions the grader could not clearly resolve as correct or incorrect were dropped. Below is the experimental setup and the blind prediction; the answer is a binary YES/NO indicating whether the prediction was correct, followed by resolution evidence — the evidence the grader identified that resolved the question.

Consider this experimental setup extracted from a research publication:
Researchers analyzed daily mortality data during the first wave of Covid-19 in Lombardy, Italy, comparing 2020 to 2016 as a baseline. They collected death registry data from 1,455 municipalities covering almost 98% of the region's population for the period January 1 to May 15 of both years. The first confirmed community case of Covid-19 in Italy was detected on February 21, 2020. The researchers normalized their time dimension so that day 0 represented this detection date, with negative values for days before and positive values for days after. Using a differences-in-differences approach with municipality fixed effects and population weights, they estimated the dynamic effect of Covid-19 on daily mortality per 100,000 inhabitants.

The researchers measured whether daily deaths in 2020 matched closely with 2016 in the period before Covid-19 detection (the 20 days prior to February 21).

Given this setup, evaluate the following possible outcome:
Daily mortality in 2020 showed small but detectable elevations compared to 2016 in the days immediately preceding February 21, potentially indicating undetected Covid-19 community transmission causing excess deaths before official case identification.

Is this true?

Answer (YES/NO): NO